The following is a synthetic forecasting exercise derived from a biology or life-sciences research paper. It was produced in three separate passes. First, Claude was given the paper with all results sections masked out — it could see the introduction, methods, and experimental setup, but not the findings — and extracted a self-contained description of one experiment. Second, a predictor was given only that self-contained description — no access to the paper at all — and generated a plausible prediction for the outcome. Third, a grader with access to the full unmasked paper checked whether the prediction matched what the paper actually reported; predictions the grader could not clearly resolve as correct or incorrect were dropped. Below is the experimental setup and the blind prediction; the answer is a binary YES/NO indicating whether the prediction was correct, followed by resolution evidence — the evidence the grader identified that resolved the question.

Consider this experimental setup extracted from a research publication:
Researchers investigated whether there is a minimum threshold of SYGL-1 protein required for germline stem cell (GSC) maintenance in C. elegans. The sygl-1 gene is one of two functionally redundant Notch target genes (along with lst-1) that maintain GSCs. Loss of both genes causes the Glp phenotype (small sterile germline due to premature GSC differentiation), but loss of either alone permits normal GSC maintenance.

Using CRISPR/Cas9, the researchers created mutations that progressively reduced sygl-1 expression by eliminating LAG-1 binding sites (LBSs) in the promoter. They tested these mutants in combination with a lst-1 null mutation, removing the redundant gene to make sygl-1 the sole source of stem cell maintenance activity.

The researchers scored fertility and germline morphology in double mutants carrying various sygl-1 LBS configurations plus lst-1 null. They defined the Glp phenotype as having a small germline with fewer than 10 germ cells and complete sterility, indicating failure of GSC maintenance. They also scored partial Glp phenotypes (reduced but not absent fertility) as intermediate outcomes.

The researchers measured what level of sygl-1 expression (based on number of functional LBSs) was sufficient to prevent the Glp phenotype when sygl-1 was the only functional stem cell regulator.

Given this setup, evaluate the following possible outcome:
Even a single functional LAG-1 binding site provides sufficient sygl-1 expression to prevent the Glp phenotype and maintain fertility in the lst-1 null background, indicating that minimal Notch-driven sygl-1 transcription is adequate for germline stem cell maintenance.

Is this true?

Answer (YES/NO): NO